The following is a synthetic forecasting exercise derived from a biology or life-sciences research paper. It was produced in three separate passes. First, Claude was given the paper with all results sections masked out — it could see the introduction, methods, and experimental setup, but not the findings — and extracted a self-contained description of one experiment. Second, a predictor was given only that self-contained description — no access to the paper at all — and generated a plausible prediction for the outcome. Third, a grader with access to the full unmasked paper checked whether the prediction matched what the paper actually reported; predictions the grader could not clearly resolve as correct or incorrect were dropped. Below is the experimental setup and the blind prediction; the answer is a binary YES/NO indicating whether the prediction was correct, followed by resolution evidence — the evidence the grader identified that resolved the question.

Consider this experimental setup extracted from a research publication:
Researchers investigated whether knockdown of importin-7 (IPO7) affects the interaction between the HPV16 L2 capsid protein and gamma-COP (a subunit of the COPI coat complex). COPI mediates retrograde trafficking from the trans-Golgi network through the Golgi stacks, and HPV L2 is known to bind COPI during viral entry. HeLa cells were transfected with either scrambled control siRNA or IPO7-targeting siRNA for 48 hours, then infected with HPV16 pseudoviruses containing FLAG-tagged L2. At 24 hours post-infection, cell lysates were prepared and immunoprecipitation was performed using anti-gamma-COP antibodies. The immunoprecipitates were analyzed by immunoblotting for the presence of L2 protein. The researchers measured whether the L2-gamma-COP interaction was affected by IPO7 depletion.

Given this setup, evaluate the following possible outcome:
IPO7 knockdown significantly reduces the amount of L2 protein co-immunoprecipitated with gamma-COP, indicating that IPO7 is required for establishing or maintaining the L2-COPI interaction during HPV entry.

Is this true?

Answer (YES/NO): NO